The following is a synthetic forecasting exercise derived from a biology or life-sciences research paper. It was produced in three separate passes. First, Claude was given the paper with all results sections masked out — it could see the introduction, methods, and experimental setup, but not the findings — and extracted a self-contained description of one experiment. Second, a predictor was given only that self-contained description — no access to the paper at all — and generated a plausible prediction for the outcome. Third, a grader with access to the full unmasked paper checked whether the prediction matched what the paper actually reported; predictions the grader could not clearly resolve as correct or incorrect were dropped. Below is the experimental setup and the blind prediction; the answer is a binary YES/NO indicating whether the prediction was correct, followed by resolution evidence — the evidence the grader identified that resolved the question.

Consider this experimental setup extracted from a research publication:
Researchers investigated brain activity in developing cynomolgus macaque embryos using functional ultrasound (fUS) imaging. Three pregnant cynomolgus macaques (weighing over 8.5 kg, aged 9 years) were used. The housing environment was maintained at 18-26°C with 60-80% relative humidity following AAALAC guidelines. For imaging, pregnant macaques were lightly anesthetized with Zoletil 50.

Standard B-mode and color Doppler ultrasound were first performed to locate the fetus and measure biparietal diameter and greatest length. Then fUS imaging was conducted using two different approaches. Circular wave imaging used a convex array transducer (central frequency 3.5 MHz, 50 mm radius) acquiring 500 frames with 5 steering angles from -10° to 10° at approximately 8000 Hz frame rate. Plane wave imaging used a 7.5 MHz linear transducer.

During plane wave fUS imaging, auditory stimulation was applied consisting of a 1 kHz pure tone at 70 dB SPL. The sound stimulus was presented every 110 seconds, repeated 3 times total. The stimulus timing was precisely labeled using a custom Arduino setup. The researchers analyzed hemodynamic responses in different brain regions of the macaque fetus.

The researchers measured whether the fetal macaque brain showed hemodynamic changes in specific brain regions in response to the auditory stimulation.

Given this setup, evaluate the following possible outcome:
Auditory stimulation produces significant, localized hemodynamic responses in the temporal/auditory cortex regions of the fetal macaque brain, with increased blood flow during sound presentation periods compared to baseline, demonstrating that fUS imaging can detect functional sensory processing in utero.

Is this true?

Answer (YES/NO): YES